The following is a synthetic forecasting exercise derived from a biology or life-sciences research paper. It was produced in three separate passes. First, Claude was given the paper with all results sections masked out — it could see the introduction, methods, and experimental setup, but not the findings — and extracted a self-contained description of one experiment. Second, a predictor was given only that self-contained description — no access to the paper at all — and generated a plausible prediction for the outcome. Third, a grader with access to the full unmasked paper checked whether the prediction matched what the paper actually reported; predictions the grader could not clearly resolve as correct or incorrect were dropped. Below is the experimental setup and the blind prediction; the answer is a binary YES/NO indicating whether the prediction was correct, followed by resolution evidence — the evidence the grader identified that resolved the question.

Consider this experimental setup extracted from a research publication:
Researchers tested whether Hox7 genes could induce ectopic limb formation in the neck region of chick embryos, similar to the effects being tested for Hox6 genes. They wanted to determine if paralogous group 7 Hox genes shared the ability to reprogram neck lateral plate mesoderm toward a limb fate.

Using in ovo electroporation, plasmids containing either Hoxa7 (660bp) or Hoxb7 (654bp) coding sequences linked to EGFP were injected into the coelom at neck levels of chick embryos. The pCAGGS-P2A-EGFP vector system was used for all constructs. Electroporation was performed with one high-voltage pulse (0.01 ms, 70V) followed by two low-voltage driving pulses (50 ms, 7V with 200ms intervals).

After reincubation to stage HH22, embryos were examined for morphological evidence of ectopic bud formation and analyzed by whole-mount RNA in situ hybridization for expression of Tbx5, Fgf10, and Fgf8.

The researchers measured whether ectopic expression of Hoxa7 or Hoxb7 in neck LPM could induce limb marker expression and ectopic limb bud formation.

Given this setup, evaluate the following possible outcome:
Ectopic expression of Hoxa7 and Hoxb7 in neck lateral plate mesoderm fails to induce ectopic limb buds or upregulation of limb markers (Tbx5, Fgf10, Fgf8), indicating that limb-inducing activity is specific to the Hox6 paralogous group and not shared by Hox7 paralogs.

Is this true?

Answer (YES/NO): NO